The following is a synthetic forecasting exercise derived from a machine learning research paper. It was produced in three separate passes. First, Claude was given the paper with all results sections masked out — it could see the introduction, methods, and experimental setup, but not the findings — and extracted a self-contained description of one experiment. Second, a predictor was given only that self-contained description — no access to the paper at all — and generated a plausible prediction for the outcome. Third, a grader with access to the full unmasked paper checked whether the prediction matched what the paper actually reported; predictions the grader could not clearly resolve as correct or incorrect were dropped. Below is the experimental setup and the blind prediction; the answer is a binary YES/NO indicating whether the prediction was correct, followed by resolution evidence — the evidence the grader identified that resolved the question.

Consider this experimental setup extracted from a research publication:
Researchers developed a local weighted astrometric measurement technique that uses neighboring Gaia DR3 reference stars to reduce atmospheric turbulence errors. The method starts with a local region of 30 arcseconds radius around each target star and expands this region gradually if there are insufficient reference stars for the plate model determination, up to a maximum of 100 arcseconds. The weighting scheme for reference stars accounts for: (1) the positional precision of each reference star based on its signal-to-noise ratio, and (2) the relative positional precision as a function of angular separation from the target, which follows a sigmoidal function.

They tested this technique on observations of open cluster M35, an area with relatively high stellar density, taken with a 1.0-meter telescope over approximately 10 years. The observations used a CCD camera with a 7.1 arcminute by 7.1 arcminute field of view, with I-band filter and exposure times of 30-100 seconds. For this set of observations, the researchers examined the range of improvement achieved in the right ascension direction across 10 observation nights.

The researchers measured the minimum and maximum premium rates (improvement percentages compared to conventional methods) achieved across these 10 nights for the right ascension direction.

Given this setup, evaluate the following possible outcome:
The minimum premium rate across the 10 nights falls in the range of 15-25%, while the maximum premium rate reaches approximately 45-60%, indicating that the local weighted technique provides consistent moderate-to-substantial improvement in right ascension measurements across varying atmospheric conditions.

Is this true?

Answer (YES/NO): NO